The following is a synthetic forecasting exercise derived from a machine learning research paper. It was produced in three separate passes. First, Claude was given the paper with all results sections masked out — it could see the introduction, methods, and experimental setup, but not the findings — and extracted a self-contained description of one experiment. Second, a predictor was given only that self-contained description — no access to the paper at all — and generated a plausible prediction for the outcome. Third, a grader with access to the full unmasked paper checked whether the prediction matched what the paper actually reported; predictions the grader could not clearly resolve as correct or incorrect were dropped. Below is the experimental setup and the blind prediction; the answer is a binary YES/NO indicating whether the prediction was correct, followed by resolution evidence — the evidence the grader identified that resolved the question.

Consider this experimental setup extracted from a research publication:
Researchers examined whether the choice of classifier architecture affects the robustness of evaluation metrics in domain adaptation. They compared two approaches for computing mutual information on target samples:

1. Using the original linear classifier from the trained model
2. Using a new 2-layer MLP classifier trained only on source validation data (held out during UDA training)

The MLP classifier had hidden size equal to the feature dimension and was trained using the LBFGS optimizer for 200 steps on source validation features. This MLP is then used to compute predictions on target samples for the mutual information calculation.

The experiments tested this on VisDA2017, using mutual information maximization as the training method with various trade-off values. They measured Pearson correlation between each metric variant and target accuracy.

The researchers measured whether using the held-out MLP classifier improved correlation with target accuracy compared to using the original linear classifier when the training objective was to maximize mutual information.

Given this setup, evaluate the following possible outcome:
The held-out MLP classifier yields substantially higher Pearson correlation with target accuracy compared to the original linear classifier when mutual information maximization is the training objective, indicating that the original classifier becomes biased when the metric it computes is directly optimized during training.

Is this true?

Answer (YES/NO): YES